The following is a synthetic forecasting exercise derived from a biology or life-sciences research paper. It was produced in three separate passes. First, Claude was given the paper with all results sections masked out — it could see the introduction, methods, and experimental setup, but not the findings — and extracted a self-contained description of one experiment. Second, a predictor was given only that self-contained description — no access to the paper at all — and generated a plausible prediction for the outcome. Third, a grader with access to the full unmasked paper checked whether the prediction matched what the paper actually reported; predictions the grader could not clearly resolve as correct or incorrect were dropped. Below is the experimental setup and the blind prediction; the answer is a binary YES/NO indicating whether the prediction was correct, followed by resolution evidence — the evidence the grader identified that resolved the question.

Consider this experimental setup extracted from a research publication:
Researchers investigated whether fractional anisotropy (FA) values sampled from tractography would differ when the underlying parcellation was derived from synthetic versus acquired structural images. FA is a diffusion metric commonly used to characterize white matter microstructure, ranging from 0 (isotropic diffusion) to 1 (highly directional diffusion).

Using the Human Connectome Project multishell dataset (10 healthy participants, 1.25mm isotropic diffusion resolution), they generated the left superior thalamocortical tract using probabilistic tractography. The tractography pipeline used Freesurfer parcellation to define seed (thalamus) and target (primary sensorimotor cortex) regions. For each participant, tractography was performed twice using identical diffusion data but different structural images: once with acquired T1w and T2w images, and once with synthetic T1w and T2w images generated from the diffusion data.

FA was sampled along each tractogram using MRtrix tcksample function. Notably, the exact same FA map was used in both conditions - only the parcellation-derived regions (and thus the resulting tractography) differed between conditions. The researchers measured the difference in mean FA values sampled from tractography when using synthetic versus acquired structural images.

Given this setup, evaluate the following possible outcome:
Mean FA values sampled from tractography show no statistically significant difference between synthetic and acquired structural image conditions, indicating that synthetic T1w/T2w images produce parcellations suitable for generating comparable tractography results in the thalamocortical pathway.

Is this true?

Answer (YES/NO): YES